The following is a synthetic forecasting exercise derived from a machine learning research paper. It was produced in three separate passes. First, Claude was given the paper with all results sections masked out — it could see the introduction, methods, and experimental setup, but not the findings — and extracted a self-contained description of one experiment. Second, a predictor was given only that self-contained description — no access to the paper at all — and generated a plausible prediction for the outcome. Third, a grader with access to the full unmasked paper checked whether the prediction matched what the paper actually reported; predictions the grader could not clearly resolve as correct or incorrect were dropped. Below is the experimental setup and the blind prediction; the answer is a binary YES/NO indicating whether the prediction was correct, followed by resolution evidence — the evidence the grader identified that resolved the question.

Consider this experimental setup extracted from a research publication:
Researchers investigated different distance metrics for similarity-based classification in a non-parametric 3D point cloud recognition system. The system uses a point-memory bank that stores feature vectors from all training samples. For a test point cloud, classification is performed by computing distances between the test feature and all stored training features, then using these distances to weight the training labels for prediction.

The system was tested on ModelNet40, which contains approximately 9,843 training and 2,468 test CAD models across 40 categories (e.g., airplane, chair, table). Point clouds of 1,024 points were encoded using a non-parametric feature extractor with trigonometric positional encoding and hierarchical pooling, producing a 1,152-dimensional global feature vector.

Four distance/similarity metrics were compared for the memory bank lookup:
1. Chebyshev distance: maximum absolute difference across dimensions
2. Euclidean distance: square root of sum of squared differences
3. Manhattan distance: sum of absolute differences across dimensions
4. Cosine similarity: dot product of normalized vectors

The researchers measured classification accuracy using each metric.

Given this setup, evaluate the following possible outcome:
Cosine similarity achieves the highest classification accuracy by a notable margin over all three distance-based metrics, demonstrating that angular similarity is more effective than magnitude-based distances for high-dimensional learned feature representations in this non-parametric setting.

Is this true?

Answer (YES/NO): NO